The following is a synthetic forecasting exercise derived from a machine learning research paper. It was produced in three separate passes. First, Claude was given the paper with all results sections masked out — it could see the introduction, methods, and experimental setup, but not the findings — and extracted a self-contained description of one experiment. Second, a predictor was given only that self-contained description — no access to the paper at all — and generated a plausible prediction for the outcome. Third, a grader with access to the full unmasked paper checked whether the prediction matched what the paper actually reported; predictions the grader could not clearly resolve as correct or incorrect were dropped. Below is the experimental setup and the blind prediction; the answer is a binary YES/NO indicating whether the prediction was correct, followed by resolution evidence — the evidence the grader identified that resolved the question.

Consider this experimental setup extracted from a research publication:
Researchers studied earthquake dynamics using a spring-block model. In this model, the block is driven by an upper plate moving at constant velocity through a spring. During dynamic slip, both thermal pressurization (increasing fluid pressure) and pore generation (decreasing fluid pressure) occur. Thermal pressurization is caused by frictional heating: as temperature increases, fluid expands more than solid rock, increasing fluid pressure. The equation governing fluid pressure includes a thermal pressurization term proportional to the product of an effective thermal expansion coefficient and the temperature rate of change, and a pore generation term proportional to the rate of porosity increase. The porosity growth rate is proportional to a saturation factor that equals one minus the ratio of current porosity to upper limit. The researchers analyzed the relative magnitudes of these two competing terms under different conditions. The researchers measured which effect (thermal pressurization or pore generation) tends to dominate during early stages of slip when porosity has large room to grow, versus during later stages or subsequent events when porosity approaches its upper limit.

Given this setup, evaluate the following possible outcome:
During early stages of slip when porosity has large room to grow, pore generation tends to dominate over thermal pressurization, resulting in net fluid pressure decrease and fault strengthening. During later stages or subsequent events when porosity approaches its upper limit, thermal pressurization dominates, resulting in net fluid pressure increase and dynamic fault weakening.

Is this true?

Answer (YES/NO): YES